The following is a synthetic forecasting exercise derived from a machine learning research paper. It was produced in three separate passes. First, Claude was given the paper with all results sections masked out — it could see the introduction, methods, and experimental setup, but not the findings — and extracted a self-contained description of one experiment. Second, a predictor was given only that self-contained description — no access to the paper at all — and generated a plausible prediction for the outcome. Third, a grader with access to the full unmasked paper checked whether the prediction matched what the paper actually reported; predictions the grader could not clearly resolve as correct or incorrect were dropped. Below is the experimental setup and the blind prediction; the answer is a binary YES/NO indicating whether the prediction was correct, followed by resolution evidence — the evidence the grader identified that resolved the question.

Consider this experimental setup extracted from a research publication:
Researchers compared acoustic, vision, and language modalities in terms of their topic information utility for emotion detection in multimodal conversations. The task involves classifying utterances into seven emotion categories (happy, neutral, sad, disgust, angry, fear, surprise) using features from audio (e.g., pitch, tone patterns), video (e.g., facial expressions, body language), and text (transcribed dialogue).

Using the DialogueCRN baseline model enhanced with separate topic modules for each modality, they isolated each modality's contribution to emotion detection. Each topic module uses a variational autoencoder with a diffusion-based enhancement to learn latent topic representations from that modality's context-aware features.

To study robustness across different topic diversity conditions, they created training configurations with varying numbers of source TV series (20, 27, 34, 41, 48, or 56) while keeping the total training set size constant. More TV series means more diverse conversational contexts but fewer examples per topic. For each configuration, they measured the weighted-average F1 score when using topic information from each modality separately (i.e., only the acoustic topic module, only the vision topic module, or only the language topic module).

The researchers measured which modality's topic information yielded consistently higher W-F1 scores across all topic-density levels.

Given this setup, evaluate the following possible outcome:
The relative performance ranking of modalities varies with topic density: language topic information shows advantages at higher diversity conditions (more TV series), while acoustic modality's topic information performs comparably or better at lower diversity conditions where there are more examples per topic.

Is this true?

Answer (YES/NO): NO